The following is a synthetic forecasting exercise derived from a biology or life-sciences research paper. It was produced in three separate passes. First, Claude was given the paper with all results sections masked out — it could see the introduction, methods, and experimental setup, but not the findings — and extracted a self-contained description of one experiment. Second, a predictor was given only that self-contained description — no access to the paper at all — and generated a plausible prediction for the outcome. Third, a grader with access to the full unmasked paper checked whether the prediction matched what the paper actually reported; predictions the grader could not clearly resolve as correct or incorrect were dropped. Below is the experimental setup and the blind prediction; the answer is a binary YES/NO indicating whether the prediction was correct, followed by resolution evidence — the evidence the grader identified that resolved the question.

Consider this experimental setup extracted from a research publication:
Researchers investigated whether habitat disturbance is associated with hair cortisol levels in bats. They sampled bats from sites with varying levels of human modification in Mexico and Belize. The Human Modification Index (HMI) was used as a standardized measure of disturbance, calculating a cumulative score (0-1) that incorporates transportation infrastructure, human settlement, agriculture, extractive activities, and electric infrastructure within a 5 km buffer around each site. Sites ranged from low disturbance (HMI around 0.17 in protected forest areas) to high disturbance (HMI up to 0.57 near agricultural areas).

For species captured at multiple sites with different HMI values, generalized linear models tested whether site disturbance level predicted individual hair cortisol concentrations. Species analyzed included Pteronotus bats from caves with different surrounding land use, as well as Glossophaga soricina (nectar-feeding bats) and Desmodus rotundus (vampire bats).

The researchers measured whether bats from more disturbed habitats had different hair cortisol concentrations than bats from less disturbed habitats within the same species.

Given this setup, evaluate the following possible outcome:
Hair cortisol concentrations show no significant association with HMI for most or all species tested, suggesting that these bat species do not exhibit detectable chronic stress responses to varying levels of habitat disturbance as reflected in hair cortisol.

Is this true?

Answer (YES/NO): YES